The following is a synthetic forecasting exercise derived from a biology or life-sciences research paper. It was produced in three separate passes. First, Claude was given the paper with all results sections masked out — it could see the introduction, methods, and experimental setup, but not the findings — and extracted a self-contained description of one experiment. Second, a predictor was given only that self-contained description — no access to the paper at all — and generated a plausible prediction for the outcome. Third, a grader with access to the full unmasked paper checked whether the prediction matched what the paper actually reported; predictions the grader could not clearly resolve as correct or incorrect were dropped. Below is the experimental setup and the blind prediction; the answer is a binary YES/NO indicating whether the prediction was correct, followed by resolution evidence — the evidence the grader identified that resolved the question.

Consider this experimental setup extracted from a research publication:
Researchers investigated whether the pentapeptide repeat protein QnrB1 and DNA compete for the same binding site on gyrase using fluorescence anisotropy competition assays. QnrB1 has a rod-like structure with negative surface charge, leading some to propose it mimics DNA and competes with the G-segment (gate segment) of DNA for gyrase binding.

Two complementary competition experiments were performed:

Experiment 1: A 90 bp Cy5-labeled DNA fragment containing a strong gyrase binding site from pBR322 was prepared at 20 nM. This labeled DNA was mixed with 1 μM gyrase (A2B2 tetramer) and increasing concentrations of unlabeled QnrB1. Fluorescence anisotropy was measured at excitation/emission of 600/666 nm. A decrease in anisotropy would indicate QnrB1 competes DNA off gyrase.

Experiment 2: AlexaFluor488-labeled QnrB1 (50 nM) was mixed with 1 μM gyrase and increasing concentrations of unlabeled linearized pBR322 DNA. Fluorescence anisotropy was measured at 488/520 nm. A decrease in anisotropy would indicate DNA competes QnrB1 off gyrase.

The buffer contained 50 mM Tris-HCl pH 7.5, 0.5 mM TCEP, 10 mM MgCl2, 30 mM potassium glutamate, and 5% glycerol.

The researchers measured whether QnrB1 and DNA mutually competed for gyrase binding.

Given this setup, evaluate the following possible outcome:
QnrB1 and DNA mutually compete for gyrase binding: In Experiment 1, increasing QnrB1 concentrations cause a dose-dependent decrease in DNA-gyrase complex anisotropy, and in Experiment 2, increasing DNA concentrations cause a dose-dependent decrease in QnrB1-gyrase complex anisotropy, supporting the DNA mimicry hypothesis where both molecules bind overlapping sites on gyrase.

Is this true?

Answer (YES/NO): YES